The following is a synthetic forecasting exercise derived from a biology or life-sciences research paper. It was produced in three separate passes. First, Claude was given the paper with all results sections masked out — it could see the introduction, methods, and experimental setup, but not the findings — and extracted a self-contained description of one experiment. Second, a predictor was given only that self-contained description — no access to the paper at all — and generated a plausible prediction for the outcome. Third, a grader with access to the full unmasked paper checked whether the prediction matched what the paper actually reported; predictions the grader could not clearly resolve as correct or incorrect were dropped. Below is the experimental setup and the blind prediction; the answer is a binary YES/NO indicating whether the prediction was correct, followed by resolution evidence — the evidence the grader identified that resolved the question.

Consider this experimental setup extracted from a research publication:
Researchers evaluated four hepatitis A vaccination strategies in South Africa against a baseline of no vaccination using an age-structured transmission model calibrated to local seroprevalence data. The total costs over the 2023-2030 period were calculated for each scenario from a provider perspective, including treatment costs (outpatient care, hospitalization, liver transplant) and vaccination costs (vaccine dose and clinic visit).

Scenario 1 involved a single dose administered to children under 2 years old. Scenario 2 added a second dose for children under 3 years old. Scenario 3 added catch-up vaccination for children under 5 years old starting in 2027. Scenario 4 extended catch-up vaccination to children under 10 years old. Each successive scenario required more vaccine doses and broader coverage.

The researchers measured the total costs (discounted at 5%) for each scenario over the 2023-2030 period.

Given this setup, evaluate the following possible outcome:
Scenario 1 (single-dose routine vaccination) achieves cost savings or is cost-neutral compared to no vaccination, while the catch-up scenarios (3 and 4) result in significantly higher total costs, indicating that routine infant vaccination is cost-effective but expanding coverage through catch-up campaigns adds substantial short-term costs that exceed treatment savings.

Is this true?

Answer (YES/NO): NO